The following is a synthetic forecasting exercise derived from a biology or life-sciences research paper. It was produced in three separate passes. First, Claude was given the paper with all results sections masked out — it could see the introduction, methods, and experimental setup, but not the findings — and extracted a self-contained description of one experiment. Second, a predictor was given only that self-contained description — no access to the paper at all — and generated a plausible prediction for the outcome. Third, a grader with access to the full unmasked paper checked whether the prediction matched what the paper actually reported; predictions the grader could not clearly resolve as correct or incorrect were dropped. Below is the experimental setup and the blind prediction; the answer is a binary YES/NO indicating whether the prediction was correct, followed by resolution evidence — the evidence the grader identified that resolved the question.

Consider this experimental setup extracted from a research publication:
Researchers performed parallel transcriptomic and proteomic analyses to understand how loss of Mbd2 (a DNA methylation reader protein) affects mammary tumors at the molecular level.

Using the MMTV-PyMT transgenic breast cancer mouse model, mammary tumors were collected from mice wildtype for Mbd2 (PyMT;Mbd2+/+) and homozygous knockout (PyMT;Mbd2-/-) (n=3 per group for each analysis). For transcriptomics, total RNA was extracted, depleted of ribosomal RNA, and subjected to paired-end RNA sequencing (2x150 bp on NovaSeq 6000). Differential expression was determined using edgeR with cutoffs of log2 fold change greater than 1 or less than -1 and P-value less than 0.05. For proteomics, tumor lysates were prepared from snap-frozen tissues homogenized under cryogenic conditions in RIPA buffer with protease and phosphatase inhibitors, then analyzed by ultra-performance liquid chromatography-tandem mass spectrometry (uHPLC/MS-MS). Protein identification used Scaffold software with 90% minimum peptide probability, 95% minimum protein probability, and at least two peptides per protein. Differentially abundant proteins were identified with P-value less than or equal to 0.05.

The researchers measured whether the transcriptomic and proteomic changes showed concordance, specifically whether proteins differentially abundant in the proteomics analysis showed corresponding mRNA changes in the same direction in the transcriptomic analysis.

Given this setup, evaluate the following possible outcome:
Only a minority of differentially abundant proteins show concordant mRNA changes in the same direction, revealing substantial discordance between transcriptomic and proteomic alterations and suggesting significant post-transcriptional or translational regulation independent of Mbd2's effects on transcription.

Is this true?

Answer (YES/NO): NO